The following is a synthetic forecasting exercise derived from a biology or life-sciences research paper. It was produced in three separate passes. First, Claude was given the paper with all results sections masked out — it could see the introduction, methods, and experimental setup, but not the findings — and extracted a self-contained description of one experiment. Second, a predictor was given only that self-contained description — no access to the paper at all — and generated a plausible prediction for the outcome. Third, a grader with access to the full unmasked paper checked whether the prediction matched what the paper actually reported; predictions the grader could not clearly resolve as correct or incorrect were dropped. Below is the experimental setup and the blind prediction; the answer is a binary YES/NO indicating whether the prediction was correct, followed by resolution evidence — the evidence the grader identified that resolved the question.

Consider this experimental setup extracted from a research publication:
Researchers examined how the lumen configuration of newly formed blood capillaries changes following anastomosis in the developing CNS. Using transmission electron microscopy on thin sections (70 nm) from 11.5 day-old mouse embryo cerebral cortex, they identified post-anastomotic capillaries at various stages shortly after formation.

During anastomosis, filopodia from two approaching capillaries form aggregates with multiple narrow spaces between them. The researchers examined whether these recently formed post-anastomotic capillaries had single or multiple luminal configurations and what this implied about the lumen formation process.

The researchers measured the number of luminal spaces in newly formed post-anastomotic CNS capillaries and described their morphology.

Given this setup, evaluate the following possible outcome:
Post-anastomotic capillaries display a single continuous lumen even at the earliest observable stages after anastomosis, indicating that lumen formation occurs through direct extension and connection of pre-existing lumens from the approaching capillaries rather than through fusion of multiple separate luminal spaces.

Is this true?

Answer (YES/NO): NO